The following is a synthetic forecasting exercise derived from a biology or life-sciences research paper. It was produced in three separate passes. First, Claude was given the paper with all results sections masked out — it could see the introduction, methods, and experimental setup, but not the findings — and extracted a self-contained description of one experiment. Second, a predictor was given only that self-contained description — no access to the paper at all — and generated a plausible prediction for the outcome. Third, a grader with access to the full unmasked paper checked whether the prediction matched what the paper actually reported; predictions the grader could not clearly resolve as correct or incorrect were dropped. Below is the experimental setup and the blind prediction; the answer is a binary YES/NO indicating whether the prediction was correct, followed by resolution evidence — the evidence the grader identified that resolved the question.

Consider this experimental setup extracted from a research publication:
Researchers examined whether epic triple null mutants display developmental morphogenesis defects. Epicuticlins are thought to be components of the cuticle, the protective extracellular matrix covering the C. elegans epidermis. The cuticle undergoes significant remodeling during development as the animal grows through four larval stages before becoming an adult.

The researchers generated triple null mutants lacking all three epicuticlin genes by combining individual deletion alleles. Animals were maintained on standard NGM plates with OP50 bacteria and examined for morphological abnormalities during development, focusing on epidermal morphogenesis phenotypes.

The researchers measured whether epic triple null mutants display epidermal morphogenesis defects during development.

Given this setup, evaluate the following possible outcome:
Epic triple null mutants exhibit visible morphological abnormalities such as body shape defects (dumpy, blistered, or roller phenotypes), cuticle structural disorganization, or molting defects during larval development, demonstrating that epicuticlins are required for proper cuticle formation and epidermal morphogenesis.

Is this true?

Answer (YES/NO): NO